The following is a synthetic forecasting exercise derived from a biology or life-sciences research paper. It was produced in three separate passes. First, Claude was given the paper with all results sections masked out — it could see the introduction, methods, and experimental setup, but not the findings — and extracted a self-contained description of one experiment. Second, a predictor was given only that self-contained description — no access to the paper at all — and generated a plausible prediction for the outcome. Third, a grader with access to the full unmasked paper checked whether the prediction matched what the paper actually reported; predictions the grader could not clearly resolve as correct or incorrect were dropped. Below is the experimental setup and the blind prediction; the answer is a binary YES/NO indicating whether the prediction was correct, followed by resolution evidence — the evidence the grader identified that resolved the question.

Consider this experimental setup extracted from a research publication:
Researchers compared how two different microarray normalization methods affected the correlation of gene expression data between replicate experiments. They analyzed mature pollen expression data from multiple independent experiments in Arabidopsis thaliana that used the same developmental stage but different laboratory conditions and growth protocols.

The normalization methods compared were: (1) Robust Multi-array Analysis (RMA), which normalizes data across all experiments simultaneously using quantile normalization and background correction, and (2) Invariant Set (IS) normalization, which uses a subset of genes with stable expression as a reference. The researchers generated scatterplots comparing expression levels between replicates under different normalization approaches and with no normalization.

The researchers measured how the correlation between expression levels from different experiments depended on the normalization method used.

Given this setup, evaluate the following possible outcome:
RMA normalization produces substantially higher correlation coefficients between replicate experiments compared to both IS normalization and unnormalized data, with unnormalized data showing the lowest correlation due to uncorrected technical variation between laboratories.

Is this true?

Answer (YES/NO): NO